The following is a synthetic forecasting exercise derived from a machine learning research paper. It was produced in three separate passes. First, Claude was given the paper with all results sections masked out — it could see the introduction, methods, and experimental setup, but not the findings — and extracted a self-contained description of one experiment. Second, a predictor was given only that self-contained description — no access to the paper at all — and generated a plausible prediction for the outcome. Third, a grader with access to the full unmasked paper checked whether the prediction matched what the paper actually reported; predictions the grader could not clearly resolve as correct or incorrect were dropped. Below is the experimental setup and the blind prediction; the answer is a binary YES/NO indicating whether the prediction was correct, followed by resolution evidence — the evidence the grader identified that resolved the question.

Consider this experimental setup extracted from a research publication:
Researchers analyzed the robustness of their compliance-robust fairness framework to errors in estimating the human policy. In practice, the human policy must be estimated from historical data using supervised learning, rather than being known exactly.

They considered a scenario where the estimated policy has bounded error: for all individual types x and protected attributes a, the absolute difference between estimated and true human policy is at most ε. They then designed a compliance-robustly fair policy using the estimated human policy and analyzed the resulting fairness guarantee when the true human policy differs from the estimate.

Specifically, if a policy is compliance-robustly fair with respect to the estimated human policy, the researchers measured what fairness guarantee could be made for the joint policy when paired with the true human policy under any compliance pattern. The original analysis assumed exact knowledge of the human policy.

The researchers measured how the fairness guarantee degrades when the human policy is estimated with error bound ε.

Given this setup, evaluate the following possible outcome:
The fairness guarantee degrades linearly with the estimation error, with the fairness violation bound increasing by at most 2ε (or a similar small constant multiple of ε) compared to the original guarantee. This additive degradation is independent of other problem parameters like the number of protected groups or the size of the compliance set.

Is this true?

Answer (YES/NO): YES